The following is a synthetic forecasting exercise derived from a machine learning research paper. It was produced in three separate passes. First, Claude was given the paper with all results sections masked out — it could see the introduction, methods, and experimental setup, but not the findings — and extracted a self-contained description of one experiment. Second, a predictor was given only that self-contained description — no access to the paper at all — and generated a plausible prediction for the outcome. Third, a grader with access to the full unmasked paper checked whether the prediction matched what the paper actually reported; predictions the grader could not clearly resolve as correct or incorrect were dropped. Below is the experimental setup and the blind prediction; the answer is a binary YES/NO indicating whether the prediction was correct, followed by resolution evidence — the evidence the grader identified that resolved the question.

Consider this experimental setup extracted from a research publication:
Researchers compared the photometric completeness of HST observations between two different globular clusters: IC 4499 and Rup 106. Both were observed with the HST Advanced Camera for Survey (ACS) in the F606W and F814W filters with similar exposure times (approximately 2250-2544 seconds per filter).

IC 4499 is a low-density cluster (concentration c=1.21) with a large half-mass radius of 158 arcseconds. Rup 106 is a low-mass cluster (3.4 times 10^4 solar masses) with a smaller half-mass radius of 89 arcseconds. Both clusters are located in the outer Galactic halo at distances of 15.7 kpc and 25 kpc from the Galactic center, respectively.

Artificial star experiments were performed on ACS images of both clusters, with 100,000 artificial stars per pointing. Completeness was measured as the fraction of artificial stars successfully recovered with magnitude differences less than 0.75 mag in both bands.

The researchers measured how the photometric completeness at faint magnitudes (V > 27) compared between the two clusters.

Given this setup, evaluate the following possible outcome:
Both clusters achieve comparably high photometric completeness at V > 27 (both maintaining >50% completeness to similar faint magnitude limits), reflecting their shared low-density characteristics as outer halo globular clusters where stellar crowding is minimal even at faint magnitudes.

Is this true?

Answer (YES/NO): YES